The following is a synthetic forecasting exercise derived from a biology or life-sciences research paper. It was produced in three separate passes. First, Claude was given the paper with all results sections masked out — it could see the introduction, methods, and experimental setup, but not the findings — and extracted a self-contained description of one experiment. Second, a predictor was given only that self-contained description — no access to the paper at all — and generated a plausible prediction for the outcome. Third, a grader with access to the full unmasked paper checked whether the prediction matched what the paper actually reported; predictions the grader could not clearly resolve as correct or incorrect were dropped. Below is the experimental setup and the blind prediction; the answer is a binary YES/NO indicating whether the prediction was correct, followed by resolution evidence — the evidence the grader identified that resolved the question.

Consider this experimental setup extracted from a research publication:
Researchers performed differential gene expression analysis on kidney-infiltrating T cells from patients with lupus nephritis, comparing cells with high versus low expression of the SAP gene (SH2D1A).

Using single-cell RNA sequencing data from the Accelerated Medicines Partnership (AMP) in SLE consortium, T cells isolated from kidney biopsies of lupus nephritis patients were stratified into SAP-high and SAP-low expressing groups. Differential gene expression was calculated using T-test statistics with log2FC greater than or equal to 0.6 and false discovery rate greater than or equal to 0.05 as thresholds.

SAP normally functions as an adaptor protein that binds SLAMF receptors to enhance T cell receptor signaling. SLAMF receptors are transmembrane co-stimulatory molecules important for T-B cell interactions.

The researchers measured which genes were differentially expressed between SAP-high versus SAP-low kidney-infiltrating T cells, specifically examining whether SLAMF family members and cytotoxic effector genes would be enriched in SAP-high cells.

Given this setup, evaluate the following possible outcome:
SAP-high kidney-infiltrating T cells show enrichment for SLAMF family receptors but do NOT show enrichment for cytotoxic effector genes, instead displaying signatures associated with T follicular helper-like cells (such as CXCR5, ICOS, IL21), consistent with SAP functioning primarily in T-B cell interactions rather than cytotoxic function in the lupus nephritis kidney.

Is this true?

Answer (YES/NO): NO